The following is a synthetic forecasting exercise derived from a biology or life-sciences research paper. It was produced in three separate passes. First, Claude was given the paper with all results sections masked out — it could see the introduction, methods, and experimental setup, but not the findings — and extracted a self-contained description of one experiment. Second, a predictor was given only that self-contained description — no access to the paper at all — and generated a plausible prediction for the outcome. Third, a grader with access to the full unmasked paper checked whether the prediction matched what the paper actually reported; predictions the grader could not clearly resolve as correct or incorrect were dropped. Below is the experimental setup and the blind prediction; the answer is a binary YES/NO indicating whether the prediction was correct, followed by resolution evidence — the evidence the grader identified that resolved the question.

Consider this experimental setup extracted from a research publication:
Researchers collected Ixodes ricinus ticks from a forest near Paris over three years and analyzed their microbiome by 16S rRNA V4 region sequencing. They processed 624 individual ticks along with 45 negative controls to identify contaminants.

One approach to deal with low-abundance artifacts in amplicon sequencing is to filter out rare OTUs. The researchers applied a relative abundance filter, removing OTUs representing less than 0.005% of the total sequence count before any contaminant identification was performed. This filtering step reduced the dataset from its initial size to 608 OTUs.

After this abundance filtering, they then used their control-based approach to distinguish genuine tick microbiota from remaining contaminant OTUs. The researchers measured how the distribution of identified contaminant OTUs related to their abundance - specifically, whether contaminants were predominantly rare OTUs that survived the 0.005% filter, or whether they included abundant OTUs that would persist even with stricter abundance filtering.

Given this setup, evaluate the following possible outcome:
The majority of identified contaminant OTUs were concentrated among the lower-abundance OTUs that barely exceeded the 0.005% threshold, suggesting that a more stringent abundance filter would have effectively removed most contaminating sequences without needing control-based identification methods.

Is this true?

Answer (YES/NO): NO